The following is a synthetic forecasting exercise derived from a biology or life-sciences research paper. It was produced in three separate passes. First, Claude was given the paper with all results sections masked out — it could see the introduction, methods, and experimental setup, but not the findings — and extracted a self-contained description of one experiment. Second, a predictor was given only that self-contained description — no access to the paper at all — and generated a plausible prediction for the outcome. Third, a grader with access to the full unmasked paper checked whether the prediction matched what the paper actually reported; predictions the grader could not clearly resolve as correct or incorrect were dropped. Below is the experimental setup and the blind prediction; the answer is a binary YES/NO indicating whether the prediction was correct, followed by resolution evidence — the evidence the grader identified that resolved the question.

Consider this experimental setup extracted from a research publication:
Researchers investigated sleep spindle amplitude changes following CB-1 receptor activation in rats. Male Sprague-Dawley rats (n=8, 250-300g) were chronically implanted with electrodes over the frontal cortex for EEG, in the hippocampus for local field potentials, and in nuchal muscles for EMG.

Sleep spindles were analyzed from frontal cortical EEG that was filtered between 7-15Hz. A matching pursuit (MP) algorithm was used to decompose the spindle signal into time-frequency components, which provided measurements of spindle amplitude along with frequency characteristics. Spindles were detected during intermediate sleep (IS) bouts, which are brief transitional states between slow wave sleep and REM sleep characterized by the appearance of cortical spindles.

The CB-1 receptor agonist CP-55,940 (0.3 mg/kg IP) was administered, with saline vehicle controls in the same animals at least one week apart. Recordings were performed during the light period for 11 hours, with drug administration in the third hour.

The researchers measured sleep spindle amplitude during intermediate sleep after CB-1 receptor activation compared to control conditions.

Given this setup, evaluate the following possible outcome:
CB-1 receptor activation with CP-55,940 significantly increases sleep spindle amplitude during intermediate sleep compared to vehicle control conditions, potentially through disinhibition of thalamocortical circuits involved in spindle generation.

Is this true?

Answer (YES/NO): YES